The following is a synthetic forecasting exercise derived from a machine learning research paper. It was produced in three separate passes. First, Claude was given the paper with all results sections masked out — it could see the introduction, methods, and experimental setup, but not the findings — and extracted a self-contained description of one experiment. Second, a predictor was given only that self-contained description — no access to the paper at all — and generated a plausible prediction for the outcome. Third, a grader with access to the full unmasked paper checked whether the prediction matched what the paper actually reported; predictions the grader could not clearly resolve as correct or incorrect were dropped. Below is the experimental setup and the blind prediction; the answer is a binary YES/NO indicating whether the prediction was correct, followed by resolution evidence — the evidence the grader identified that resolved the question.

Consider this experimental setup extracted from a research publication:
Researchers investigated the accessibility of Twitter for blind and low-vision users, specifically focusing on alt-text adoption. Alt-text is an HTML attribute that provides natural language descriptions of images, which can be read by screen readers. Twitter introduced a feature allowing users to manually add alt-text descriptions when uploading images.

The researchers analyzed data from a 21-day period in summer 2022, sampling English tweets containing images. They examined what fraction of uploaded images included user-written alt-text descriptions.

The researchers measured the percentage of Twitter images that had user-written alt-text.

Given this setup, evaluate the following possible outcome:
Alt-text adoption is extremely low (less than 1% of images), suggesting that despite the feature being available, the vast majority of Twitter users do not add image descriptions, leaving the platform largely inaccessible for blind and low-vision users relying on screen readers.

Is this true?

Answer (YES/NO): NO